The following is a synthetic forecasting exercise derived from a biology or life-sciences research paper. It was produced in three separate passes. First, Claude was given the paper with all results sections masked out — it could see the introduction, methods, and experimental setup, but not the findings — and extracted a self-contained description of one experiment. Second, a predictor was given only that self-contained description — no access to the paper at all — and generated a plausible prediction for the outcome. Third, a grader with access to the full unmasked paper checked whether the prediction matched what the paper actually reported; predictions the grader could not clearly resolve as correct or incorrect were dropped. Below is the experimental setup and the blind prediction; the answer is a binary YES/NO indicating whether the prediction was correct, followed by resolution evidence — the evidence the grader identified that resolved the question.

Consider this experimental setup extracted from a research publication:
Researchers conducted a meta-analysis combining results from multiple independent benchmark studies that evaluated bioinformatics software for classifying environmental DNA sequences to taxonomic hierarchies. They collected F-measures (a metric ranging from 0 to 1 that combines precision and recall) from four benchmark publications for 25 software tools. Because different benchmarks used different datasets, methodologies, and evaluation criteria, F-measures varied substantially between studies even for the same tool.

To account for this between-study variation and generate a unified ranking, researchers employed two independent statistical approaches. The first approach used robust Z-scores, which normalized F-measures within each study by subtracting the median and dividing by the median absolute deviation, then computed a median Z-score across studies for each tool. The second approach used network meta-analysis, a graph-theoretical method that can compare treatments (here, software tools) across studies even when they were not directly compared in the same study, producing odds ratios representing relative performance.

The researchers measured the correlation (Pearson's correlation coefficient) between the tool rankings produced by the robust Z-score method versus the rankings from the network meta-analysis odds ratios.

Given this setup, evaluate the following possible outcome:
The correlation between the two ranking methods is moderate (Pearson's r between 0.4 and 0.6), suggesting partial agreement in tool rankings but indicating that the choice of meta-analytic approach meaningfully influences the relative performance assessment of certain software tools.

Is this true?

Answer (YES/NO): NO